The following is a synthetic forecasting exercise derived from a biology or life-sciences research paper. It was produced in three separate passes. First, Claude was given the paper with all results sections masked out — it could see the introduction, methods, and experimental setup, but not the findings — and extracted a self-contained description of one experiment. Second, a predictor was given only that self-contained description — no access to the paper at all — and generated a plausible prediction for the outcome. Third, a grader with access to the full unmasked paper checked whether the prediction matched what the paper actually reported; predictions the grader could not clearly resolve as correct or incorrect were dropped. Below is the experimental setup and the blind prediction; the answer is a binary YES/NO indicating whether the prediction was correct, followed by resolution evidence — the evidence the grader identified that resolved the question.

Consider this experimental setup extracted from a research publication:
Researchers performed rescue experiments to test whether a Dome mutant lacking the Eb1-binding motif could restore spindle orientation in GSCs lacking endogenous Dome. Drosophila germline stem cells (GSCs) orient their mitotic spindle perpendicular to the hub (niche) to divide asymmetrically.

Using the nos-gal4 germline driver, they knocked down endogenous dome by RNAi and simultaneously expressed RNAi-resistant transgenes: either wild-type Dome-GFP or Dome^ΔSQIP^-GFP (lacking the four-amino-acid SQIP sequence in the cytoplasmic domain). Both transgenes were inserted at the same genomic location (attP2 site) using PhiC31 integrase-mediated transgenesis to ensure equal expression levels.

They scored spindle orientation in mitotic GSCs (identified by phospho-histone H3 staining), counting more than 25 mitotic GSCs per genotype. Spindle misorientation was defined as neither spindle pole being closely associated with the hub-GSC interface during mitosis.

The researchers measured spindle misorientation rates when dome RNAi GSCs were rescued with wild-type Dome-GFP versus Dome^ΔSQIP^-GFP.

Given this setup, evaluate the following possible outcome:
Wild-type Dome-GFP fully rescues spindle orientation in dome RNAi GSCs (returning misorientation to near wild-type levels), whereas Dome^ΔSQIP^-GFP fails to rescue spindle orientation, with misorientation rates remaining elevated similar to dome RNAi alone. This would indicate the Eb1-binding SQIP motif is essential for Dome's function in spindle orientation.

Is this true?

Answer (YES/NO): YES